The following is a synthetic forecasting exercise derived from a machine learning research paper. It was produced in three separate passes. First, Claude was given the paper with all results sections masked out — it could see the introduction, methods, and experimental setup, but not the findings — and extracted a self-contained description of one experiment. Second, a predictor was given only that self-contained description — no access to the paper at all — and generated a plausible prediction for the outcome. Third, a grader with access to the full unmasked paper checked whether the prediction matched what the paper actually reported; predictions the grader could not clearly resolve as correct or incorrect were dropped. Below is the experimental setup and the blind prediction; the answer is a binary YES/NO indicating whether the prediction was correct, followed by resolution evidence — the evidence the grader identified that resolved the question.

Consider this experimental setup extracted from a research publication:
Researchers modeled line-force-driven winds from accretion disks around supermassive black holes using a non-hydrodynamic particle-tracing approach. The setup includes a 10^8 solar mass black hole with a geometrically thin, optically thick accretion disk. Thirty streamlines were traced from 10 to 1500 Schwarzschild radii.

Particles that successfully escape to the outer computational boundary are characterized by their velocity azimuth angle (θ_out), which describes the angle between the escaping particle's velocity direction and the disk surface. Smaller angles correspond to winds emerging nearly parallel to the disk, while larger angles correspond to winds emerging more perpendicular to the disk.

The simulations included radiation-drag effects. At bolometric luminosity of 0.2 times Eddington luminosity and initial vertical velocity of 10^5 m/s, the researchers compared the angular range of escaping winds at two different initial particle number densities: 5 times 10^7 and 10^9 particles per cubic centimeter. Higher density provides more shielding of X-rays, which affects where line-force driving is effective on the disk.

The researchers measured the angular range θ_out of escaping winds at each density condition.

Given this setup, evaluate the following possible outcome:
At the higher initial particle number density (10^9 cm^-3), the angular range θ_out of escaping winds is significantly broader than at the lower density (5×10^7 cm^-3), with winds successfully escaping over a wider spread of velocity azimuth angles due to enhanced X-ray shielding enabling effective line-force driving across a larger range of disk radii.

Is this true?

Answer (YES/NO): YES